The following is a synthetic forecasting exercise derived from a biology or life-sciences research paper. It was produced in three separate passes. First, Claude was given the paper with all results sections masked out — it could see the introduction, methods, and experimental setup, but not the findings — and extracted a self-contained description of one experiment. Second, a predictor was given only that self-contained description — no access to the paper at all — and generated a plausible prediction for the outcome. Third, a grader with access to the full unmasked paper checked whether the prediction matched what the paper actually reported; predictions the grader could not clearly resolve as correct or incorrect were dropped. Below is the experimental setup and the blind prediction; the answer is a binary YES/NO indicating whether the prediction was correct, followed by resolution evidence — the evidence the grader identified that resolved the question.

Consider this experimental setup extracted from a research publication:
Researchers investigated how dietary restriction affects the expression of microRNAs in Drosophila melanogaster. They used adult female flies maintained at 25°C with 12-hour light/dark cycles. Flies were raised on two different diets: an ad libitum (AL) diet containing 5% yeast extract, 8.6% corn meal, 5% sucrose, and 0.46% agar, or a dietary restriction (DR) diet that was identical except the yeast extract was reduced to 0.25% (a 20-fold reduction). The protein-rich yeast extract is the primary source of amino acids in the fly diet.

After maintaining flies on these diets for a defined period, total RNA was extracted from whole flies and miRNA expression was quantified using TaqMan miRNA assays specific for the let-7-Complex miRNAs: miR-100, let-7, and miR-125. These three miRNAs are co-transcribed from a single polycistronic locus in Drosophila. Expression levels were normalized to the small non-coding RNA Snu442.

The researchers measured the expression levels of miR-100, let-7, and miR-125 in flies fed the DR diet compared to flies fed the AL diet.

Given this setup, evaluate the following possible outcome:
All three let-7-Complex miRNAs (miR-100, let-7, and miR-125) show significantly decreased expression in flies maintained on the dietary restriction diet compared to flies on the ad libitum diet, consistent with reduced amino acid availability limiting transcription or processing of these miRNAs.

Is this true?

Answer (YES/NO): NO